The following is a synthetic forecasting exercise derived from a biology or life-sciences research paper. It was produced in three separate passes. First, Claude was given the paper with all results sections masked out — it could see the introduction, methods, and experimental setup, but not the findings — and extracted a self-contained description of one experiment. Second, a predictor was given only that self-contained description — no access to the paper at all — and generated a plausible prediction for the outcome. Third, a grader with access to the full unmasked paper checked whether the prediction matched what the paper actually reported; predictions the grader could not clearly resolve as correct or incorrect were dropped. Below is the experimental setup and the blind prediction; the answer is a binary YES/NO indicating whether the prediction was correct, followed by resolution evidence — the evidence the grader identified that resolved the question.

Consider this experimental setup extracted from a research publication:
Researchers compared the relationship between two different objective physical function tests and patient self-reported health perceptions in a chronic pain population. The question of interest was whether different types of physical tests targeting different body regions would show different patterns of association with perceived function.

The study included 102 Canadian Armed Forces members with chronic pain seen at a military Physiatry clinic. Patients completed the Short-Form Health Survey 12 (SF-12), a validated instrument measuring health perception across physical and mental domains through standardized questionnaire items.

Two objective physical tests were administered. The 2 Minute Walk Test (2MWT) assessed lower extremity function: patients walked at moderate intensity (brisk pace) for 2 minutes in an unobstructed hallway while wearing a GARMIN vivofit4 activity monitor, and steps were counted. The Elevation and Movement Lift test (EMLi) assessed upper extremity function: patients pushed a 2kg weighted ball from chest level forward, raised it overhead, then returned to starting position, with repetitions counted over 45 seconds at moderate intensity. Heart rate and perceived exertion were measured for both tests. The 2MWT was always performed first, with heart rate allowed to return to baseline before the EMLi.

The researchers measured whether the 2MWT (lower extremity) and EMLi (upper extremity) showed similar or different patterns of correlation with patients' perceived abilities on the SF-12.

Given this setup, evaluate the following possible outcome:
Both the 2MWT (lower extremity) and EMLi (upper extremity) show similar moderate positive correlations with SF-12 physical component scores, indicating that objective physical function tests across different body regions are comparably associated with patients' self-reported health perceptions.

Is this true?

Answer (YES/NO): NO